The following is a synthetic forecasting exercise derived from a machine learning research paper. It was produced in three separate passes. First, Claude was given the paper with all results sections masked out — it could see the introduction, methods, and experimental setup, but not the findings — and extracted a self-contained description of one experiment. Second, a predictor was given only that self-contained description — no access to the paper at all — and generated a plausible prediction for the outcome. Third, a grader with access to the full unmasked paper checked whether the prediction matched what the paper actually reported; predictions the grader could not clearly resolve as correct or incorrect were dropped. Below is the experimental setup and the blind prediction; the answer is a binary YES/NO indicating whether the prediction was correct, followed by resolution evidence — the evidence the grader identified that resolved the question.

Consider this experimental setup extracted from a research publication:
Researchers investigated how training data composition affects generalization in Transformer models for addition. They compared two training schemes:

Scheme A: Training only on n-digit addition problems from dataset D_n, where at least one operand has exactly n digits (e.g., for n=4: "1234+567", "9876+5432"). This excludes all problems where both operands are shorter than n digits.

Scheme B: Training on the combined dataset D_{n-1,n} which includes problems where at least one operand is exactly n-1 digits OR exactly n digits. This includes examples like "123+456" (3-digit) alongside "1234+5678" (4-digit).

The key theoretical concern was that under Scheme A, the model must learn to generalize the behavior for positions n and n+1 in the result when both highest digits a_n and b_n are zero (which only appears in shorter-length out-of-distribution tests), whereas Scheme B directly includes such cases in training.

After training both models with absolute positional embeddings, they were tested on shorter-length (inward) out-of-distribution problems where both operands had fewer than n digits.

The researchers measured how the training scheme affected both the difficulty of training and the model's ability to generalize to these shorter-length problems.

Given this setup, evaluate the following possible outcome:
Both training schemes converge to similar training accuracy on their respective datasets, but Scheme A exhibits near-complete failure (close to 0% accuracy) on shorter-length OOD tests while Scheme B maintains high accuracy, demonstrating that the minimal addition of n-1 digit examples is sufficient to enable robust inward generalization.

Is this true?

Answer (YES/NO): NO